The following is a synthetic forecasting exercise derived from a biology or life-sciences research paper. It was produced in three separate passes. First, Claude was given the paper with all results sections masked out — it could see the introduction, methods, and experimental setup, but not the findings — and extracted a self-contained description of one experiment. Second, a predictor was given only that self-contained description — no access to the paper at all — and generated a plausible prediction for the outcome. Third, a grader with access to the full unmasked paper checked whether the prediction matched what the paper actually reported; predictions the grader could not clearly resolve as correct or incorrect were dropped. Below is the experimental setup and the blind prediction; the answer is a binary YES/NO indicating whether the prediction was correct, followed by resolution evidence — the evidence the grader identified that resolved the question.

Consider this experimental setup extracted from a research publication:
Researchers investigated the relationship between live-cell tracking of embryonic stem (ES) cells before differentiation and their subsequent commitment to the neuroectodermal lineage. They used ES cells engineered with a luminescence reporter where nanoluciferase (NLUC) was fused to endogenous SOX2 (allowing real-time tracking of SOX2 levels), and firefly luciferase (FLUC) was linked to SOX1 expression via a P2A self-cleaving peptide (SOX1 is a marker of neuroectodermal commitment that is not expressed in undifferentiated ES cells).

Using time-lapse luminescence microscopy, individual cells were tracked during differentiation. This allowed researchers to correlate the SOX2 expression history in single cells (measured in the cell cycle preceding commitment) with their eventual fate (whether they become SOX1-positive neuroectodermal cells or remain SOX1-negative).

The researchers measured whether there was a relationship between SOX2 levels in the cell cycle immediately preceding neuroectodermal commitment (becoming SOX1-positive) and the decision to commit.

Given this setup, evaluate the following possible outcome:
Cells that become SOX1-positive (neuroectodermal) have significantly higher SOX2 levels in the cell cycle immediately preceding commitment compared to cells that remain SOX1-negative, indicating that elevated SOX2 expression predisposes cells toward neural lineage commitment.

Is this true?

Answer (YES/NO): NO